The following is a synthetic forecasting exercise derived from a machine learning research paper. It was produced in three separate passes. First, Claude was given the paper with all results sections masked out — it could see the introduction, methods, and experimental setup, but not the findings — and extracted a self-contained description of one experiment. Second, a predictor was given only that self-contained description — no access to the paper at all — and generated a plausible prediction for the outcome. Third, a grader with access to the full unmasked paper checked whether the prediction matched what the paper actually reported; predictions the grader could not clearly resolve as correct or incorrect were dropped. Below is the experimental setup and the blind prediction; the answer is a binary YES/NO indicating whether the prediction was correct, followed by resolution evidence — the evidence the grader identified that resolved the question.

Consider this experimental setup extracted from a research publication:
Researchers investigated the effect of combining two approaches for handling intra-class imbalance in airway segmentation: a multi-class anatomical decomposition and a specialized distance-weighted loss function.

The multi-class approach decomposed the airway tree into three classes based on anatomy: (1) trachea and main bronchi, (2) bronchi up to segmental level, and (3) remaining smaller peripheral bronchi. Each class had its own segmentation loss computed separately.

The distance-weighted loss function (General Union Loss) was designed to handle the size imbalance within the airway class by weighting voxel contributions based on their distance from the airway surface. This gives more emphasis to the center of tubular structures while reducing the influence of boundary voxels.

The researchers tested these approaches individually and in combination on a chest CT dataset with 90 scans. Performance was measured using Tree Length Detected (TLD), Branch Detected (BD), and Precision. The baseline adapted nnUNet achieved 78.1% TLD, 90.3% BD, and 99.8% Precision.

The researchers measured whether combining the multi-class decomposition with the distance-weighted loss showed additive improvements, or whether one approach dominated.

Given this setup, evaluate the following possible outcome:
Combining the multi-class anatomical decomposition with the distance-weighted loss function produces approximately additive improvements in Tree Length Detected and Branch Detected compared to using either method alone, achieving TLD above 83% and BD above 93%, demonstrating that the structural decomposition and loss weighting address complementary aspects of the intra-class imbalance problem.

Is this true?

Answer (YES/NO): YES